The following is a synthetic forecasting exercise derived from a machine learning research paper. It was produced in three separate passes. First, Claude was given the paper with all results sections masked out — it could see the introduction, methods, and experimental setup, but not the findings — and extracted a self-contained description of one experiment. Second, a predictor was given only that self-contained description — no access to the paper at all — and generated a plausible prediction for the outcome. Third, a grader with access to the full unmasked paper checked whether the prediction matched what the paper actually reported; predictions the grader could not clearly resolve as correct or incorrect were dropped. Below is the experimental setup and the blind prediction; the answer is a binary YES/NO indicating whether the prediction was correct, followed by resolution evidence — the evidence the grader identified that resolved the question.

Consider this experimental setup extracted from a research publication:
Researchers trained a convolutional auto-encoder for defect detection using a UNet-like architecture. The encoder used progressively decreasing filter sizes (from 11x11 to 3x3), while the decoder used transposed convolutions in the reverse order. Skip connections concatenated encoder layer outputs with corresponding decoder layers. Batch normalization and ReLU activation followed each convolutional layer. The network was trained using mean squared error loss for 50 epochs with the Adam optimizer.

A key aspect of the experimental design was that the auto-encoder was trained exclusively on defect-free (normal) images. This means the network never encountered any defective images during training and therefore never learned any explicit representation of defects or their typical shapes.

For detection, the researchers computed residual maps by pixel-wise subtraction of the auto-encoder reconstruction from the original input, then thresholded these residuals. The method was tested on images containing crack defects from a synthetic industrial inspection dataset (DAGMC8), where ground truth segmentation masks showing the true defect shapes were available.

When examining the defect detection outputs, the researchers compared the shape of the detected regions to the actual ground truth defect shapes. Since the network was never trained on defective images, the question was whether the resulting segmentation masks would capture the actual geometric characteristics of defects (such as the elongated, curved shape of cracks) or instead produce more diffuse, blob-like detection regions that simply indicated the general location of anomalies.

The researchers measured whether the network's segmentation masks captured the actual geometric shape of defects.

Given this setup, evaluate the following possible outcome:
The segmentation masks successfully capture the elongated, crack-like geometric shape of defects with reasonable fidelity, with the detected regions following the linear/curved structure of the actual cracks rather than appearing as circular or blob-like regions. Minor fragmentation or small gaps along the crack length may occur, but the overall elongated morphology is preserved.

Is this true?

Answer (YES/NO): YES